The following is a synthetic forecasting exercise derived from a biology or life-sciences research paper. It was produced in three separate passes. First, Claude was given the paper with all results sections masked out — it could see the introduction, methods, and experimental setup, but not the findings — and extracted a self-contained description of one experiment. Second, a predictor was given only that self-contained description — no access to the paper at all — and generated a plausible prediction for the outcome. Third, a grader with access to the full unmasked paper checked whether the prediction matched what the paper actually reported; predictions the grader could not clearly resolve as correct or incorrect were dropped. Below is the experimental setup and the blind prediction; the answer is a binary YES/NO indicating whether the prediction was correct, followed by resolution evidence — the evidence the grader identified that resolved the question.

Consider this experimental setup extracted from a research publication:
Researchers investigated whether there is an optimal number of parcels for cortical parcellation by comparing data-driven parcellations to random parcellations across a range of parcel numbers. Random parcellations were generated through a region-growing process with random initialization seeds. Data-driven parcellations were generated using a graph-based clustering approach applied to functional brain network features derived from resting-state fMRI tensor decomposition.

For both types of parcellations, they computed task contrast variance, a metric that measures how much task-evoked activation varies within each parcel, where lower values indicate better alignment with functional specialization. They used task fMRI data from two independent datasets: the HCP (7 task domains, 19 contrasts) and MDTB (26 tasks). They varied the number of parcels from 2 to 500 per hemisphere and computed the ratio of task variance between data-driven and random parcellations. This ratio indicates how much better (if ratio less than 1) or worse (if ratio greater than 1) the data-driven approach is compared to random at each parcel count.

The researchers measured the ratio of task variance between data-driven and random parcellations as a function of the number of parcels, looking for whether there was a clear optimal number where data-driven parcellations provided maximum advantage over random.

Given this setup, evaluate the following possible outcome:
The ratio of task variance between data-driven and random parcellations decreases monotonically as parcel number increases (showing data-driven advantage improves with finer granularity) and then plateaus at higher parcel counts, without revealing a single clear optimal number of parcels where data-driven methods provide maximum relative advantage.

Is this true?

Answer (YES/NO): NO